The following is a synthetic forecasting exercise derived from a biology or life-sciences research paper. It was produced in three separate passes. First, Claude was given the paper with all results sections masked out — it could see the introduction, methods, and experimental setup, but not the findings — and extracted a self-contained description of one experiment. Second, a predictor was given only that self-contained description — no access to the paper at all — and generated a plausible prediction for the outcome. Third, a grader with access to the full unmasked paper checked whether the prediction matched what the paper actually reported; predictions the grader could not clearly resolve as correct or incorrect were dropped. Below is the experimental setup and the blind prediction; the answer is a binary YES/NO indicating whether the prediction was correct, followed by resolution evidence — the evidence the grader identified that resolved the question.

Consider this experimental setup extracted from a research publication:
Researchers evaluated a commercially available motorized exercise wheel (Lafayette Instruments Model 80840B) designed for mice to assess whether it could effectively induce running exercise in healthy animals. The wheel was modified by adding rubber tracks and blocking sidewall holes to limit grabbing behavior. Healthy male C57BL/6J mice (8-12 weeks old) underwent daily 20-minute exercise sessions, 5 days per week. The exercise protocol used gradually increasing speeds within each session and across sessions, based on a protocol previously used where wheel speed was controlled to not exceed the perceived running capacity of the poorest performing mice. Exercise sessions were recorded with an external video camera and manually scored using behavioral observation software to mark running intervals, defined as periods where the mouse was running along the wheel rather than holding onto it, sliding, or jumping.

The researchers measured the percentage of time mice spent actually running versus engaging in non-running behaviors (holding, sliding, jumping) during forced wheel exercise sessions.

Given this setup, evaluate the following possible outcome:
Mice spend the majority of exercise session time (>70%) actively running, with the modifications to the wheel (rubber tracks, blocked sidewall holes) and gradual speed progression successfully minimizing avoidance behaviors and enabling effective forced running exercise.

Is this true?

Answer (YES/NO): NO